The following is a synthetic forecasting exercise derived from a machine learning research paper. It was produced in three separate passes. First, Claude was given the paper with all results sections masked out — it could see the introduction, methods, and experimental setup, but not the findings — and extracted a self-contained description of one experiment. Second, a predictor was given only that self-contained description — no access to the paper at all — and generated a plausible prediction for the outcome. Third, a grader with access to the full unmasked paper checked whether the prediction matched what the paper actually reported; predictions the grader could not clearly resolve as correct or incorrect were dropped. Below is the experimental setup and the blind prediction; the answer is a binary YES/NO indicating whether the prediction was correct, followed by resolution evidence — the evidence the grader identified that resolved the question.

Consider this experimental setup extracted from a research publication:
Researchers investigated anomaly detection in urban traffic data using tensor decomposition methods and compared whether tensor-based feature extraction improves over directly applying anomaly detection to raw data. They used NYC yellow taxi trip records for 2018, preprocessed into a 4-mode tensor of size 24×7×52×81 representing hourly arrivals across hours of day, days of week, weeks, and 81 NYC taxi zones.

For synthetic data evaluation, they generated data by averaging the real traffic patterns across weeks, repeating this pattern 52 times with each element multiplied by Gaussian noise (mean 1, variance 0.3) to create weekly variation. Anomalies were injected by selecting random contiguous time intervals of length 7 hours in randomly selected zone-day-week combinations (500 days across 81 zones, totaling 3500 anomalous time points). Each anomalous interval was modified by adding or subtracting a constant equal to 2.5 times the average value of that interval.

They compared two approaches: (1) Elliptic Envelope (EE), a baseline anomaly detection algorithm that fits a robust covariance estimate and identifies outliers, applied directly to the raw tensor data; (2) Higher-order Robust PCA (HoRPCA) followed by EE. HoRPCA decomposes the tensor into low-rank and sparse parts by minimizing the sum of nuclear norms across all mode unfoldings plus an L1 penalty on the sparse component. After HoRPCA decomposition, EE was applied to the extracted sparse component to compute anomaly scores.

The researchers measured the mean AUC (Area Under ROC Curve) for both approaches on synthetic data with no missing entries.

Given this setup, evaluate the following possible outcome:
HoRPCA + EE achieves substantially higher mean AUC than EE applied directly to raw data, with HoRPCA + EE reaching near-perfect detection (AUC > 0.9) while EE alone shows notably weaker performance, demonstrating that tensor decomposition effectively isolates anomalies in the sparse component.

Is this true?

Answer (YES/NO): NO